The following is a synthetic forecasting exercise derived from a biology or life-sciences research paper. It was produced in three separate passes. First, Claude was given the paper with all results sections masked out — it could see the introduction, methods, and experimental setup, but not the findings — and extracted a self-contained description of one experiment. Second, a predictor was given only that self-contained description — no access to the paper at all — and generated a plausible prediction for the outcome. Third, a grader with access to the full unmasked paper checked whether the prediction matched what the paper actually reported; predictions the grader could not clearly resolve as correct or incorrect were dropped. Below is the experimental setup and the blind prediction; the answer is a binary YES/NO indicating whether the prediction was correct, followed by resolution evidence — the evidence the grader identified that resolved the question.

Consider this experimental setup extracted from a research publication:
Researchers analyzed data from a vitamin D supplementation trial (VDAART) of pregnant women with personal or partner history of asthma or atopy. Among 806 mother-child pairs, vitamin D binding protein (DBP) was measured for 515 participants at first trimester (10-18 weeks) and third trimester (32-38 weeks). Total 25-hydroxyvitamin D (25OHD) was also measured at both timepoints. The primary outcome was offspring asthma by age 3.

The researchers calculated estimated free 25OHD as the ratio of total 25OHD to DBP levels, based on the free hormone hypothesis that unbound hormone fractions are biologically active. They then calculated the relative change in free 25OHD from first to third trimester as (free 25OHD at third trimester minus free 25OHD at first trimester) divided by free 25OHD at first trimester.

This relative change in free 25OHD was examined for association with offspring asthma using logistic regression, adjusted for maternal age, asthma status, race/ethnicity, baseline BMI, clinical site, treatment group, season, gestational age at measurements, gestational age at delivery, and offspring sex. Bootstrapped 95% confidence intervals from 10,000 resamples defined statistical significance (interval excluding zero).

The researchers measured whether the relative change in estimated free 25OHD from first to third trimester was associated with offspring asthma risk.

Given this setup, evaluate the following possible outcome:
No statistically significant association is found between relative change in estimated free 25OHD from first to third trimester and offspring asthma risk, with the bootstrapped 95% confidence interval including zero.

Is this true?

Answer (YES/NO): NO